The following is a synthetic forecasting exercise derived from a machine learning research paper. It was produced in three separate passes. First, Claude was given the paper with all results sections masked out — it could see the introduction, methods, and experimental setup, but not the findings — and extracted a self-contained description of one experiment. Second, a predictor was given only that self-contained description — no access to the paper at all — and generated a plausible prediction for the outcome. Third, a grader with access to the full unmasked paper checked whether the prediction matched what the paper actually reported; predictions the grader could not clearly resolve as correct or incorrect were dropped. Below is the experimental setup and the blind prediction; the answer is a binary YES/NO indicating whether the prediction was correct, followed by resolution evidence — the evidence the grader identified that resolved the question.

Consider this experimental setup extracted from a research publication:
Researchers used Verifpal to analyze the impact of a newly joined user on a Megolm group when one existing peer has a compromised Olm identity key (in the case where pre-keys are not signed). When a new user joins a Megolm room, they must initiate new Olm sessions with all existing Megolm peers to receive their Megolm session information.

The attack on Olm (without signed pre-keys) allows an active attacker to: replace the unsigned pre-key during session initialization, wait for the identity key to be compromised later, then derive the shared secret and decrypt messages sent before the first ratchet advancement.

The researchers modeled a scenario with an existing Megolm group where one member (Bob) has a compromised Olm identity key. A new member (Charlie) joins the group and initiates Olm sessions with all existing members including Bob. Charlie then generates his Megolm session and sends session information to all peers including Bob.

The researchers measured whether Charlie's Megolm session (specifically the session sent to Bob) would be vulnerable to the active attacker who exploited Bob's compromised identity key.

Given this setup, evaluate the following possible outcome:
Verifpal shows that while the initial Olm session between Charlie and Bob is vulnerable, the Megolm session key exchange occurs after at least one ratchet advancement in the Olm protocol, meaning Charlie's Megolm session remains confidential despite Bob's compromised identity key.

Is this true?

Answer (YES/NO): NO